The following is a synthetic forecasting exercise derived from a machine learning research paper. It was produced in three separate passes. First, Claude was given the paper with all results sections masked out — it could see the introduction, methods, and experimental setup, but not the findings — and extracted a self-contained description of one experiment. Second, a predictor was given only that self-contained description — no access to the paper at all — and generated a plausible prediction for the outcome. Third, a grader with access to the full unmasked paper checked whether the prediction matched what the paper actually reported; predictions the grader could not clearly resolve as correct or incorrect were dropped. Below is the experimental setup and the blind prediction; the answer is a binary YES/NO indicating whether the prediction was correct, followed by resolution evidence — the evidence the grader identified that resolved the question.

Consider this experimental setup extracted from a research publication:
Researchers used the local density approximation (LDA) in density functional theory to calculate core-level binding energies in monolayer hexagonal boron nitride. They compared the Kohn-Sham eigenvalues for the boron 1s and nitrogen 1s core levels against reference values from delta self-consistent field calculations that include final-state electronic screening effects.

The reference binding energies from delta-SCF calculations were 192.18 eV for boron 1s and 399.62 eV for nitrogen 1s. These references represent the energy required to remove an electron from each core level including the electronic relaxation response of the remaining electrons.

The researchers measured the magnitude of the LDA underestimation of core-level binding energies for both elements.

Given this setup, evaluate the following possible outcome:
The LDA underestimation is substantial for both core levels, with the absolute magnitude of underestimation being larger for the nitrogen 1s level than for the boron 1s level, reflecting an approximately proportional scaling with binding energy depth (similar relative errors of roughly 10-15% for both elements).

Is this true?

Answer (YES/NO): NO